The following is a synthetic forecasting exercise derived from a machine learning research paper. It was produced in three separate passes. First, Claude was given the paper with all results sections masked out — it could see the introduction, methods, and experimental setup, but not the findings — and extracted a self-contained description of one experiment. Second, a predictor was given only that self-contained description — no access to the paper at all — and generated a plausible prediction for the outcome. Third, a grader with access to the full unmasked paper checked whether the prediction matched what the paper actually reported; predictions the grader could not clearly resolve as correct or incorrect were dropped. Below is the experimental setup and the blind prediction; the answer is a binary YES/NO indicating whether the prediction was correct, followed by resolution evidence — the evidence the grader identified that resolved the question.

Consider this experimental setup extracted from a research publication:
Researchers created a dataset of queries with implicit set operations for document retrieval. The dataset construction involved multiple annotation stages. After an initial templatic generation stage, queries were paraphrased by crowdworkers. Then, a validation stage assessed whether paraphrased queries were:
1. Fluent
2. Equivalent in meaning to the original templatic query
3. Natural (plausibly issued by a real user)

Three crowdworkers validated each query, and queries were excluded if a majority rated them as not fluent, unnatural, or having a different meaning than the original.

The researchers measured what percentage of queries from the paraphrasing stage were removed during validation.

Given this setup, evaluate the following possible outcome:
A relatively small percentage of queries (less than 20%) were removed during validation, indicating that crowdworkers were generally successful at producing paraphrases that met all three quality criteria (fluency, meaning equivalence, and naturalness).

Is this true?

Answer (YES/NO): YES